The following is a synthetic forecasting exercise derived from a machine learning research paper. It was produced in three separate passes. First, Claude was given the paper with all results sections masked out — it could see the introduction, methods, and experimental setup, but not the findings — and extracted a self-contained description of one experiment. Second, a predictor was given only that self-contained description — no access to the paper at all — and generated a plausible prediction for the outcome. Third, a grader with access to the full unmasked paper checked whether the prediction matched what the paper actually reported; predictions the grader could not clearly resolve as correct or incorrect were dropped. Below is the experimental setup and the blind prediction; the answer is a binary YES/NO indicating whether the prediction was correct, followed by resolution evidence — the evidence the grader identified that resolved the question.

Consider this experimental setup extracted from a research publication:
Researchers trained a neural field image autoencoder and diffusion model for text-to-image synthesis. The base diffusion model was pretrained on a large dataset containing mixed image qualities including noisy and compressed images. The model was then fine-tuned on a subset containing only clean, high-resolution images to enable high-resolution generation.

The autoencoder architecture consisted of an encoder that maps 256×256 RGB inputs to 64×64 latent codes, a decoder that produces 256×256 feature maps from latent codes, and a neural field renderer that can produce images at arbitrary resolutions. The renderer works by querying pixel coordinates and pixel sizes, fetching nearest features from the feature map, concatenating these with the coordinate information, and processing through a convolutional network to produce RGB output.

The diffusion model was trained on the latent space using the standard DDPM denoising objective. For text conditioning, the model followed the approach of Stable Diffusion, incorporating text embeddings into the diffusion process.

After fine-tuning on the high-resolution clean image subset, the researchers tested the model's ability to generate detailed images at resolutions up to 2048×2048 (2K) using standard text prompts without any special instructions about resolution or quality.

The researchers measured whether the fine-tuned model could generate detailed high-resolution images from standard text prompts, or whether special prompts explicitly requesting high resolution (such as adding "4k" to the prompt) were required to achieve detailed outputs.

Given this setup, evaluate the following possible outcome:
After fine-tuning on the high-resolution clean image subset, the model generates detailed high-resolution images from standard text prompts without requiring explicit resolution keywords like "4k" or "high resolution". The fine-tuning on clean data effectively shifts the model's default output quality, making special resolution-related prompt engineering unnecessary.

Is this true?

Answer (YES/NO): NO